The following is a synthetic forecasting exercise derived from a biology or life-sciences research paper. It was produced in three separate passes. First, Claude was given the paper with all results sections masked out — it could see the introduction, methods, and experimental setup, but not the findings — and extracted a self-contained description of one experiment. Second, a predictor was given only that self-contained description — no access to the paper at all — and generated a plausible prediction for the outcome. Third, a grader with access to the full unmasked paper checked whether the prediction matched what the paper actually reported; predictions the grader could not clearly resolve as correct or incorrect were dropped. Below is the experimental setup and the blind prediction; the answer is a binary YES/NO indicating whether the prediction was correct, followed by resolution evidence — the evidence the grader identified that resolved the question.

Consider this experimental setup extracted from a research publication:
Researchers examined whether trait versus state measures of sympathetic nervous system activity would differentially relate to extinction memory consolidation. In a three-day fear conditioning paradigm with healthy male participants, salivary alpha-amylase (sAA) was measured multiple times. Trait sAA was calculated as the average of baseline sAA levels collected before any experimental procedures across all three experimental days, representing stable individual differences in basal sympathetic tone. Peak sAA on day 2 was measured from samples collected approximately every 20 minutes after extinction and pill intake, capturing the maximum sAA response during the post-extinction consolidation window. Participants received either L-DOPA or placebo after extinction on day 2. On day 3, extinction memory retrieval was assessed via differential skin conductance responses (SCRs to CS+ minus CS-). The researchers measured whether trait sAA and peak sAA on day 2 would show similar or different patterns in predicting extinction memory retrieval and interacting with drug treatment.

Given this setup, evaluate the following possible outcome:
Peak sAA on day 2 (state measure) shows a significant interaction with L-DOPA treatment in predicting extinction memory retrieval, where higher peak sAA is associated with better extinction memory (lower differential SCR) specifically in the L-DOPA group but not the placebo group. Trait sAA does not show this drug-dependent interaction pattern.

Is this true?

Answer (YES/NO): NO